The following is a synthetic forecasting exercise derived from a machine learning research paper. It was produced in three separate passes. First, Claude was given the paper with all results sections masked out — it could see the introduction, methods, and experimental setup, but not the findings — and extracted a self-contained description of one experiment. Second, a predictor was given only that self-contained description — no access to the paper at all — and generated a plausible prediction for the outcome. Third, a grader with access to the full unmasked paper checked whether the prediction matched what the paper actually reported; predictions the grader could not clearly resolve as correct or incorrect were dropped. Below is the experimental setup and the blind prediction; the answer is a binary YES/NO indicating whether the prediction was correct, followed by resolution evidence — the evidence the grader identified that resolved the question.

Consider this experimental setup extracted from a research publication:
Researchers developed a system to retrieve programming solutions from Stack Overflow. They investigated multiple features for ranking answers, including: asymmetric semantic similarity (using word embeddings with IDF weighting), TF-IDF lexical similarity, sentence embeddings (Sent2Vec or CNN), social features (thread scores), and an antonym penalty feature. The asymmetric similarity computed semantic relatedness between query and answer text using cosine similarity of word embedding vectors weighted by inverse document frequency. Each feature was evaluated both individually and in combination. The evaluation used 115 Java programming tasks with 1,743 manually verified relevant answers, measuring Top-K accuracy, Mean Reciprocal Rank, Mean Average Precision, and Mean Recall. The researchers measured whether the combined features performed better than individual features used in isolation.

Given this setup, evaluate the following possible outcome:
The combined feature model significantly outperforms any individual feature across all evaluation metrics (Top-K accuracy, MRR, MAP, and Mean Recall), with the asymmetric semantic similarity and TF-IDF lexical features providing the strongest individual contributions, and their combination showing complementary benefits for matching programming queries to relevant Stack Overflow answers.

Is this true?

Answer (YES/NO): NO